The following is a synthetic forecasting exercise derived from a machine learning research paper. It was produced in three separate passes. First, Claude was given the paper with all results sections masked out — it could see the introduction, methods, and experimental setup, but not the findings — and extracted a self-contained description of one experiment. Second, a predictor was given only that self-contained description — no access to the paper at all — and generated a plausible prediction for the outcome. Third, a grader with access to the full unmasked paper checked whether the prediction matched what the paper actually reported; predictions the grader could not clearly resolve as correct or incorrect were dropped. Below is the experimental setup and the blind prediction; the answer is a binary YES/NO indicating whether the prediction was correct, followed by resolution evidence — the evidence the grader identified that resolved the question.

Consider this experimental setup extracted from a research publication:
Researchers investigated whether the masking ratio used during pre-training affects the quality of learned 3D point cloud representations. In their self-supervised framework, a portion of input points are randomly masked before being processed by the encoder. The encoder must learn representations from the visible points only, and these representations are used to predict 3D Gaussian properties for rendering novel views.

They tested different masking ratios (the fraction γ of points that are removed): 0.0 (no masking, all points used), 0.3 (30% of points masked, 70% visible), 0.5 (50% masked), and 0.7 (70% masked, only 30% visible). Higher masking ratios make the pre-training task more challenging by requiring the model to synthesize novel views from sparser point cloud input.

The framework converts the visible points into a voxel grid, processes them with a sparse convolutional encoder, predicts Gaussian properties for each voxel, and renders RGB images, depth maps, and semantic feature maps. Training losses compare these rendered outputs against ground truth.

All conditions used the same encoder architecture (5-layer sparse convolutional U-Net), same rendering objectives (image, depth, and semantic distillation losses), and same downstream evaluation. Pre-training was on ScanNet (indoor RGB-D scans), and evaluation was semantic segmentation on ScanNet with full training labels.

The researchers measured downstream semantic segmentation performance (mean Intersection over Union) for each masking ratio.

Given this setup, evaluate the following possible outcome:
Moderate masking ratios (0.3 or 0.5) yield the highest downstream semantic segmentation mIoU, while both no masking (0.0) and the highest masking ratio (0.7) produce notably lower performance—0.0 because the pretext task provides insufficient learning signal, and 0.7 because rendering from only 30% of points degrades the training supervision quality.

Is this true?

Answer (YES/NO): NO